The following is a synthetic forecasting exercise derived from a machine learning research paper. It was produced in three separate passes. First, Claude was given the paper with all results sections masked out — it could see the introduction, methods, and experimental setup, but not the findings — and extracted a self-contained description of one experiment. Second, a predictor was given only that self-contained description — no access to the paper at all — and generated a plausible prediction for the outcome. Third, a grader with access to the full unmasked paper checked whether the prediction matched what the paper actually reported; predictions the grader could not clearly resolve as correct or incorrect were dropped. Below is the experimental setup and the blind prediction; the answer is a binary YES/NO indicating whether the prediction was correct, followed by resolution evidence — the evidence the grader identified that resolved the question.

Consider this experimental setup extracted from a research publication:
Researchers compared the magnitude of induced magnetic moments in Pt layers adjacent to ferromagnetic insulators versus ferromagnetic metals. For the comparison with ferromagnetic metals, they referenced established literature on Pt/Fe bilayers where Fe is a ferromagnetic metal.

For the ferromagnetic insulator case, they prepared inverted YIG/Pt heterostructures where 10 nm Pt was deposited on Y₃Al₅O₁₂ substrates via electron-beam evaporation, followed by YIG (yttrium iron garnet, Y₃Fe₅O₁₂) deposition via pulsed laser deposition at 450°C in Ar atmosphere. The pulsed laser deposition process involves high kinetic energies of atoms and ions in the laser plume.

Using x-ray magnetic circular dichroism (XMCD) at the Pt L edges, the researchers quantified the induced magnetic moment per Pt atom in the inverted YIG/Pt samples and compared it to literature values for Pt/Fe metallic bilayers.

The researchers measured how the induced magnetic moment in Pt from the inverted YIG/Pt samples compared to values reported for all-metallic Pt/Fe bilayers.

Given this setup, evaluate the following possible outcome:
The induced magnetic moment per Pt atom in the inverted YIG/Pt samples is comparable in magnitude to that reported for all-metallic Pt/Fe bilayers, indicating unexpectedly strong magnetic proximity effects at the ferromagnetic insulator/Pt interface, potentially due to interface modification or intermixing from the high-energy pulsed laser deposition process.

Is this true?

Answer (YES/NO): YES